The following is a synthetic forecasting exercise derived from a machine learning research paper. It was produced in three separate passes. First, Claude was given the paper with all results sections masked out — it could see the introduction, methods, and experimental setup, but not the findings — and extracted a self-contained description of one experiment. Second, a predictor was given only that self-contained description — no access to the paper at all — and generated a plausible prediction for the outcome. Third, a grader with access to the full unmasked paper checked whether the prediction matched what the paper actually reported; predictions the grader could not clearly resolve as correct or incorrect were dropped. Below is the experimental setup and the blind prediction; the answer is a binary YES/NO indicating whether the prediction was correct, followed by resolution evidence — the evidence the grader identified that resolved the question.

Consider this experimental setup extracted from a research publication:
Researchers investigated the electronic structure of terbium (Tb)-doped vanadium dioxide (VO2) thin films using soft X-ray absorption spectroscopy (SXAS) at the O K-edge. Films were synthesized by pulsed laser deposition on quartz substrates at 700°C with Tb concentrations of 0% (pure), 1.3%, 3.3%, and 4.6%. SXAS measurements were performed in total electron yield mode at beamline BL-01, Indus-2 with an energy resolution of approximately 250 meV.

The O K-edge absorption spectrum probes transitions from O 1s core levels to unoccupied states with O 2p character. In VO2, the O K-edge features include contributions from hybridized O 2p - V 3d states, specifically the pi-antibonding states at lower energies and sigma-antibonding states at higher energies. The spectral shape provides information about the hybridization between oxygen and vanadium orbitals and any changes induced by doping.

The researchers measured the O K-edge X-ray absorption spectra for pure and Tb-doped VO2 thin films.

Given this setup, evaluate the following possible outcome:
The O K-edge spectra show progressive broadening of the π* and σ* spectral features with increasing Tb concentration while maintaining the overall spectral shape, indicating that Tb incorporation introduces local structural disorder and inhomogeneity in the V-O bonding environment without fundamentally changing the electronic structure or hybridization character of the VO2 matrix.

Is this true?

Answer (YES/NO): NO